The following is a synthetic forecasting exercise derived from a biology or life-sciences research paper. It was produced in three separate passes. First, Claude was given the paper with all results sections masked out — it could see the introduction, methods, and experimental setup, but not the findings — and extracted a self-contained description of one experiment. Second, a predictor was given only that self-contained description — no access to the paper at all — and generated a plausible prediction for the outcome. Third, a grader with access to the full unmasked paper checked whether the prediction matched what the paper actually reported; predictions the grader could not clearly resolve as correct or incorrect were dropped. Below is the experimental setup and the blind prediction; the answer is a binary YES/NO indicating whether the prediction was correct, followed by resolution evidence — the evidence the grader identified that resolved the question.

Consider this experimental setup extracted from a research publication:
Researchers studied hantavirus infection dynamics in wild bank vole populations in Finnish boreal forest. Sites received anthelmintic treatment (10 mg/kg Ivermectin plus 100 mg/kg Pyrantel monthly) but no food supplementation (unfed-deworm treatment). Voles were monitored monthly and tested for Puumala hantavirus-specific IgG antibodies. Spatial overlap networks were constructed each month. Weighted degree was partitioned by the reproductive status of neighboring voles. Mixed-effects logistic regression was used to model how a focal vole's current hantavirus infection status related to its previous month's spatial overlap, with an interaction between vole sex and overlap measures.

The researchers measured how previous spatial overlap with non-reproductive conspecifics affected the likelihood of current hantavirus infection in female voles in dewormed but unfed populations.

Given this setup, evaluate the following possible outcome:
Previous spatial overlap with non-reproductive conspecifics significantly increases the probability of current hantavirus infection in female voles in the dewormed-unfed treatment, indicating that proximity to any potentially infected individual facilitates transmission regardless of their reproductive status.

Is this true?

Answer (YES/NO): YES